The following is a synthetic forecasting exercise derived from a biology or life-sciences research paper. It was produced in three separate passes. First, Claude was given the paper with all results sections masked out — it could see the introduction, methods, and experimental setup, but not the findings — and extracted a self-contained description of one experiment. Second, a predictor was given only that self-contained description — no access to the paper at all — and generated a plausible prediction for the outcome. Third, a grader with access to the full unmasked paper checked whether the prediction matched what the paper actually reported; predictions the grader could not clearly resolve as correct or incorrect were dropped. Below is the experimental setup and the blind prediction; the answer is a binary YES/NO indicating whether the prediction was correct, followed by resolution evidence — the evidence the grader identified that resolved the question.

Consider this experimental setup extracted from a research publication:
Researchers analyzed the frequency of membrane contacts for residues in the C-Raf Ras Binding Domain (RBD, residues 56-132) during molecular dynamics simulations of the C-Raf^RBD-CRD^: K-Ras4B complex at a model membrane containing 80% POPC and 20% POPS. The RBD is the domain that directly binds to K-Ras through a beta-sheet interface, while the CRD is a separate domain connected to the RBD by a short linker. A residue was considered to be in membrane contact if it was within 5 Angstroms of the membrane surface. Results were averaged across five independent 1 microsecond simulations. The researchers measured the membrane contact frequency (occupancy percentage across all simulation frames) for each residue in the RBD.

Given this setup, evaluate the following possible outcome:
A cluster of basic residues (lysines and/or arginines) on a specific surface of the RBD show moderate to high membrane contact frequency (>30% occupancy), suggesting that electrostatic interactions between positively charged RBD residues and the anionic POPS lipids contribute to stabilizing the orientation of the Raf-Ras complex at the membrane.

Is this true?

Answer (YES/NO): NO